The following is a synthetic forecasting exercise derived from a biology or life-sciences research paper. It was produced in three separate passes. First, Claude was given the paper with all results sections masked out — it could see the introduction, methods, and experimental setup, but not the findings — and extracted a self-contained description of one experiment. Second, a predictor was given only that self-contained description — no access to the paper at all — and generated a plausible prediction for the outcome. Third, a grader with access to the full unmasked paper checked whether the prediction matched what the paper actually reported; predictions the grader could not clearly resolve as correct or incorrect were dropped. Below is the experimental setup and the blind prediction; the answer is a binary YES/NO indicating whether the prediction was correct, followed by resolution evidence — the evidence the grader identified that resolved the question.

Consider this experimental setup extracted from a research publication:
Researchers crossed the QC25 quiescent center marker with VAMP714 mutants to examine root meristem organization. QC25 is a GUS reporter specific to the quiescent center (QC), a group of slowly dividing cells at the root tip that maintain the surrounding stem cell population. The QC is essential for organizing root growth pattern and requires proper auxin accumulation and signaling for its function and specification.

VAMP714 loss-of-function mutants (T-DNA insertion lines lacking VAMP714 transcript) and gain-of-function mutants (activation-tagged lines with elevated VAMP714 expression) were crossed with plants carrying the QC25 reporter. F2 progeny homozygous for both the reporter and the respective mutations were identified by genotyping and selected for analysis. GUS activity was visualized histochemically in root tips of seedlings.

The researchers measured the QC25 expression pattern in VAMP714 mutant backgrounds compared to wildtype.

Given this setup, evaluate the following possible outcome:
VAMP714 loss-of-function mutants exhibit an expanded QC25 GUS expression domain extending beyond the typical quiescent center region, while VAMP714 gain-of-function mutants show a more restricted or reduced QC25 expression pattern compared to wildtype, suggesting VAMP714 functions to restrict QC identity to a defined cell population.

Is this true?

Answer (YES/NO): NO